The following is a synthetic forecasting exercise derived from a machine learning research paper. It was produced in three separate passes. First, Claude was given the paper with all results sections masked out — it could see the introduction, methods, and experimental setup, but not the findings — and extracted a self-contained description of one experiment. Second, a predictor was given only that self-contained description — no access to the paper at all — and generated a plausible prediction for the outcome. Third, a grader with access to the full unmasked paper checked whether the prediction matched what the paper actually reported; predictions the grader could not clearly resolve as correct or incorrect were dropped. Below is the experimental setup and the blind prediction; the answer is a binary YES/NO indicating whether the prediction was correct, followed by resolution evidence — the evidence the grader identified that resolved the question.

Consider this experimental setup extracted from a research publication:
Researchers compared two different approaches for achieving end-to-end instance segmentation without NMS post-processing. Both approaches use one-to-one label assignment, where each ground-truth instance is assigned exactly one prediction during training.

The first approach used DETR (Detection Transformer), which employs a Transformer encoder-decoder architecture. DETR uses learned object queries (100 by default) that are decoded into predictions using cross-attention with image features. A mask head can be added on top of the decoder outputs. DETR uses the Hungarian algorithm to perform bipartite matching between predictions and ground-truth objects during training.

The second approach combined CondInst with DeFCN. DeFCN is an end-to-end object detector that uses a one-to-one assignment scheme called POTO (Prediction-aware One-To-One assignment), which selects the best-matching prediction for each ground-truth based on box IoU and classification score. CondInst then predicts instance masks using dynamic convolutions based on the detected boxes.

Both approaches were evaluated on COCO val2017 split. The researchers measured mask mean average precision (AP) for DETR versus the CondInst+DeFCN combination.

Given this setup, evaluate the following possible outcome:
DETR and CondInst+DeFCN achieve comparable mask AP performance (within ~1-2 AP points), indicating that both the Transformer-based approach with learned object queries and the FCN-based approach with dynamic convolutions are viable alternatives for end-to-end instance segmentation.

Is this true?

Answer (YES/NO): NO